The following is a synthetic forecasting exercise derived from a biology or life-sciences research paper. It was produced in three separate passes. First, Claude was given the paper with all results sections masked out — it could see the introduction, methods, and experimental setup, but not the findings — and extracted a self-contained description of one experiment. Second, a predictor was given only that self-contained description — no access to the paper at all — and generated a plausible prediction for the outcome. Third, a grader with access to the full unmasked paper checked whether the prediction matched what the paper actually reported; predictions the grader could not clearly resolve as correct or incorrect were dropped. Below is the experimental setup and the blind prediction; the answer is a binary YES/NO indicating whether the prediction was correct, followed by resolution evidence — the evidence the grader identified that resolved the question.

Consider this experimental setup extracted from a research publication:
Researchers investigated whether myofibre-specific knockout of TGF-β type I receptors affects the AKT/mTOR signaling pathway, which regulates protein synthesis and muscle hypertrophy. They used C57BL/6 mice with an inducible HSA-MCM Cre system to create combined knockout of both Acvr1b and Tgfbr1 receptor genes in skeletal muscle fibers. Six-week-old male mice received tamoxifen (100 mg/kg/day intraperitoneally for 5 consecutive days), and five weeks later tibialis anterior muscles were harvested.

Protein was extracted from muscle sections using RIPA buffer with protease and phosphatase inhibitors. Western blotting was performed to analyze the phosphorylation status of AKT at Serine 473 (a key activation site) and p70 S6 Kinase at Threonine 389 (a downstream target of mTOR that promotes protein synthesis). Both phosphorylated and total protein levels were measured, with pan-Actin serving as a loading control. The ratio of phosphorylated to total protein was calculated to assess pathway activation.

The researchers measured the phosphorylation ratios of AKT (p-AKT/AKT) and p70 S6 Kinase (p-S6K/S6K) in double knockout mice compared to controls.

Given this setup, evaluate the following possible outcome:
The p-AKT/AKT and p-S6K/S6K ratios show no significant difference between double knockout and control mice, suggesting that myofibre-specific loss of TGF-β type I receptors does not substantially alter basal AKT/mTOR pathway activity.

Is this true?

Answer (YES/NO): NO